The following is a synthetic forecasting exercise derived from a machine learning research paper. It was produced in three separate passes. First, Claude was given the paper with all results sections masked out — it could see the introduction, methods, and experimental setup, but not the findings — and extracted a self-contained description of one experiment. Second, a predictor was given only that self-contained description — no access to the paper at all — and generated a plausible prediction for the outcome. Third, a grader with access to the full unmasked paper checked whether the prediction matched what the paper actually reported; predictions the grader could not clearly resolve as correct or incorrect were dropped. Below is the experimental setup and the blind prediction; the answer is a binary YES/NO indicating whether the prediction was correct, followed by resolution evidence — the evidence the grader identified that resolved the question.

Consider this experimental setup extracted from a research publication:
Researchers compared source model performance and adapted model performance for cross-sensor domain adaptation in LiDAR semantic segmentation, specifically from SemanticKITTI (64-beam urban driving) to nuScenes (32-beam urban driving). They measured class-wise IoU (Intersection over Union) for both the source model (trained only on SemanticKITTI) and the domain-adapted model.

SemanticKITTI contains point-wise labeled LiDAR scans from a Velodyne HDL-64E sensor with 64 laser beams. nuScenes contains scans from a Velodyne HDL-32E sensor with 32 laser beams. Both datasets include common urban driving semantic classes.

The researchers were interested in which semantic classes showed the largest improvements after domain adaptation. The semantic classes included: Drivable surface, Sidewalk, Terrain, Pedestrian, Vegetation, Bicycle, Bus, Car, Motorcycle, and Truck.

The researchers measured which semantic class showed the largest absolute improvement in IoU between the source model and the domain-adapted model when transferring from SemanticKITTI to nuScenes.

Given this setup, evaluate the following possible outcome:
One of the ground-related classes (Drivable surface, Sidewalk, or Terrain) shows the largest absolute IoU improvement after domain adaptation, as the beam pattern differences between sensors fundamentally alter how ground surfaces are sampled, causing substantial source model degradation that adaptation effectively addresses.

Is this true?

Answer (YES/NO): NO